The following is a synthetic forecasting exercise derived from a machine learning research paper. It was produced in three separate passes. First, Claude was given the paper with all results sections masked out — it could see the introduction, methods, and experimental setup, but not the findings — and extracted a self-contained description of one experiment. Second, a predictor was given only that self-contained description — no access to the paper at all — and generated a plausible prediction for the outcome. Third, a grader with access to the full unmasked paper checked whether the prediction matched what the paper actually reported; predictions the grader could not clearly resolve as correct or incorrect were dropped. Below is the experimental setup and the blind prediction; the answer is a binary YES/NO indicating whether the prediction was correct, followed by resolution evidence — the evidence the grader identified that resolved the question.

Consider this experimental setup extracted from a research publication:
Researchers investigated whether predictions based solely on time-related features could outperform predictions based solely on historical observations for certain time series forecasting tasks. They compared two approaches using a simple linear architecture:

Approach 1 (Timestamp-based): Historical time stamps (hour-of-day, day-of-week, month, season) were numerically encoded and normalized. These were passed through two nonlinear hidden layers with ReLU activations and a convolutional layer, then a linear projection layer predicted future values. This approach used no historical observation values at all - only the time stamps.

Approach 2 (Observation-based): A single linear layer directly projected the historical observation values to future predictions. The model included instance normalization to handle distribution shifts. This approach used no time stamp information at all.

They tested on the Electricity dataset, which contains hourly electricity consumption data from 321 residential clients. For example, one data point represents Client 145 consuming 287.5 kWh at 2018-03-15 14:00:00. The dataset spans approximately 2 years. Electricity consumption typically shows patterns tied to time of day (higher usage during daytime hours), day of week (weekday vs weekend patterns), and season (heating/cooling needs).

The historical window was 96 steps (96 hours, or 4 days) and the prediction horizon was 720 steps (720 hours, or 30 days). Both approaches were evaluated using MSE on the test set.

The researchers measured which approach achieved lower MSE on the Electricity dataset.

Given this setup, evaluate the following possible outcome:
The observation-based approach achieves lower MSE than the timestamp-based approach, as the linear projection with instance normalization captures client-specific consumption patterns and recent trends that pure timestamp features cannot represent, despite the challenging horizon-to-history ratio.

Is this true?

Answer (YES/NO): NO